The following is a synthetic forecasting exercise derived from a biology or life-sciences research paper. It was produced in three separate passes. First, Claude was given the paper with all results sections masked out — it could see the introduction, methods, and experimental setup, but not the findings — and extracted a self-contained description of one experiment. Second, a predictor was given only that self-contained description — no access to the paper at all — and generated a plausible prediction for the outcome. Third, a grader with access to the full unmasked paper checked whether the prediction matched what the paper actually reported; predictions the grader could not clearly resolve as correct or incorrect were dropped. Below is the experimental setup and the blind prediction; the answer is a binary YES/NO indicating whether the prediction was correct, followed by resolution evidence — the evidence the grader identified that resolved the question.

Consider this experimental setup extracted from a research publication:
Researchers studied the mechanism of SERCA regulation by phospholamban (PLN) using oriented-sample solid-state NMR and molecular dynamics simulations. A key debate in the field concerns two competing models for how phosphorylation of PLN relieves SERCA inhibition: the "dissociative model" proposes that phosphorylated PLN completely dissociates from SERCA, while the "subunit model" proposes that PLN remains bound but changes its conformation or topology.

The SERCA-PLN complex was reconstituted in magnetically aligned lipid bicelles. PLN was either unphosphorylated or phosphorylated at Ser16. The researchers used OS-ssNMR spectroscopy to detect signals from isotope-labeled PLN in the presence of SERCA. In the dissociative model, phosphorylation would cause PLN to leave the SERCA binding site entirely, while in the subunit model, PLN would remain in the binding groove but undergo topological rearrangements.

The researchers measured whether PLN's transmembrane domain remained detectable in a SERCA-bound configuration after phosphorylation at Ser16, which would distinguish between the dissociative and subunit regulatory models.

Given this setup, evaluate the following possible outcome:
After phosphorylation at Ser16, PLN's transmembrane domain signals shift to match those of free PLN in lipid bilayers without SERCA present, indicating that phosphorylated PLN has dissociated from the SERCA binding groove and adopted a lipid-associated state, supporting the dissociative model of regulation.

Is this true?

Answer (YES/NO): NO